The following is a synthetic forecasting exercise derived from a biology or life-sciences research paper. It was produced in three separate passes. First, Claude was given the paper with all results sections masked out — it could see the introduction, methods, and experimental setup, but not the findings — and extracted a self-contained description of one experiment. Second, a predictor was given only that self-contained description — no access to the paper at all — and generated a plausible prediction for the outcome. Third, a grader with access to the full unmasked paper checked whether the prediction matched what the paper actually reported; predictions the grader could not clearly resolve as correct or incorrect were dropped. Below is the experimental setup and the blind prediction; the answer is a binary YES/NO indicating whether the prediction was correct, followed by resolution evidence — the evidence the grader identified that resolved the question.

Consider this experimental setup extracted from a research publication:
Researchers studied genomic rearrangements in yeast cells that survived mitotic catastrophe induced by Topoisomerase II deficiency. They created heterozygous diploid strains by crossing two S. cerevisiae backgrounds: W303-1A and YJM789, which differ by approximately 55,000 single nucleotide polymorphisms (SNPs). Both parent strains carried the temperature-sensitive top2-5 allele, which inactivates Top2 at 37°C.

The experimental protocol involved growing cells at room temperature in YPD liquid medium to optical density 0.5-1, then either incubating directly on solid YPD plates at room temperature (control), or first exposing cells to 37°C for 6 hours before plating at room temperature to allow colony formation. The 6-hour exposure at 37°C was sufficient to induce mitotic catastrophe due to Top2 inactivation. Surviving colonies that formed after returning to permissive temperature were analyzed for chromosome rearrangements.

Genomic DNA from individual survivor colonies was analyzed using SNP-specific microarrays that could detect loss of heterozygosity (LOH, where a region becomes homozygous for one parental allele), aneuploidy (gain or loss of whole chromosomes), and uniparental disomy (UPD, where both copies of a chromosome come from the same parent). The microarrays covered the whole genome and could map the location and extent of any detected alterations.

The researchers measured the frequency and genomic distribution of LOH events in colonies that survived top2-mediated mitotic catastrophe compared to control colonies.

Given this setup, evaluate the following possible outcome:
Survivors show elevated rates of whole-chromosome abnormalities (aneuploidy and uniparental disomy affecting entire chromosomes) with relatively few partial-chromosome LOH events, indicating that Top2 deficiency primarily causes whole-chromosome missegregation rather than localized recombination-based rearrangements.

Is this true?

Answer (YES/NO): NO